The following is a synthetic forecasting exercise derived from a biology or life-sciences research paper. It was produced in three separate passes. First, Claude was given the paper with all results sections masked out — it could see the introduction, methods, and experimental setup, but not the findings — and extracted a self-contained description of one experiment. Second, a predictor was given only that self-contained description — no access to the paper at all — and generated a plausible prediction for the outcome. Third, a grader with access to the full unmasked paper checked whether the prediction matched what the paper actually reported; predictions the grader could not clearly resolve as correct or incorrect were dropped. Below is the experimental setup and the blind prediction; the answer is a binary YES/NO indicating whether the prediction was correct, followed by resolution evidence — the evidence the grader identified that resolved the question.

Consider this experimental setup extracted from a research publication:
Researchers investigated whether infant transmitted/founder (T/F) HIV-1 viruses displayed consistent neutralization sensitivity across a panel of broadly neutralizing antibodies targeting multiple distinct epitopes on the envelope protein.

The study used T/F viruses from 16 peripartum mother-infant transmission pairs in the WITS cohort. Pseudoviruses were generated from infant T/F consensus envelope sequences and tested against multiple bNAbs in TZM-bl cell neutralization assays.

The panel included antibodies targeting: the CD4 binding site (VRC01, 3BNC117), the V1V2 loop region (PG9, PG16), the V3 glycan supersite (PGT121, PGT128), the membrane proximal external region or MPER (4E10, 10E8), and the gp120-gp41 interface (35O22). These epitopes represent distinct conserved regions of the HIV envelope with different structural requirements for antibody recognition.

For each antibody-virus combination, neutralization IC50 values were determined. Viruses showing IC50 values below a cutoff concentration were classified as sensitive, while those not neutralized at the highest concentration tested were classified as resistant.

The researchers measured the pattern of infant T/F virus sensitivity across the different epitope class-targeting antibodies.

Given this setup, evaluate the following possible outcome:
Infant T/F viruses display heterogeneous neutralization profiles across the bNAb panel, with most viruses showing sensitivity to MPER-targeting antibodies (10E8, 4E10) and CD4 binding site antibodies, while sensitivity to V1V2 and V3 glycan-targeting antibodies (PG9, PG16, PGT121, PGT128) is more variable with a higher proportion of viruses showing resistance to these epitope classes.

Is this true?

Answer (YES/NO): NO